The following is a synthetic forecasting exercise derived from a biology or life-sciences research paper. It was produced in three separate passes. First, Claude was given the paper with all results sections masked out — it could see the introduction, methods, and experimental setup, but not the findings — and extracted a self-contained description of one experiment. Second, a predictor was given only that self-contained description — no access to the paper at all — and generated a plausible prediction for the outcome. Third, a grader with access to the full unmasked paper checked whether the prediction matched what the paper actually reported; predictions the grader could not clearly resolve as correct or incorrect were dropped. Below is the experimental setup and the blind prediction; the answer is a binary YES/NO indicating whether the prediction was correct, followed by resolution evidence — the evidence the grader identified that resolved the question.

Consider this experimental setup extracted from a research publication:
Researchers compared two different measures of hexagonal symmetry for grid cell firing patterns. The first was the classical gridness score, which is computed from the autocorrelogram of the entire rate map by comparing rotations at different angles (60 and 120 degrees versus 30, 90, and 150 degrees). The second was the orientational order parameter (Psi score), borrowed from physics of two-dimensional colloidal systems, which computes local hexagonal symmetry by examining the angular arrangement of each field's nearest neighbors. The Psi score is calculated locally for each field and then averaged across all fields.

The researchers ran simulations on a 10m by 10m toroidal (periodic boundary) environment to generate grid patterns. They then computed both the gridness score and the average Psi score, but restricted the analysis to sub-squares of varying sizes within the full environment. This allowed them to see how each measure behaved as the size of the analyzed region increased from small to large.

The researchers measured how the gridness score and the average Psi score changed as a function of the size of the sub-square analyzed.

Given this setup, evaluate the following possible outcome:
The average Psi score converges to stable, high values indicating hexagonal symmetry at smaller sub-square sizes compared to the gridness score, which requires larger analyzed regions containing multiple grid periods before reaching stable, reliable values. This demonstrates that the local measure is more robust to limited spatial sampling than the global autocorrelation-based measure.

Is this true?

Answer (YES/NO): NO